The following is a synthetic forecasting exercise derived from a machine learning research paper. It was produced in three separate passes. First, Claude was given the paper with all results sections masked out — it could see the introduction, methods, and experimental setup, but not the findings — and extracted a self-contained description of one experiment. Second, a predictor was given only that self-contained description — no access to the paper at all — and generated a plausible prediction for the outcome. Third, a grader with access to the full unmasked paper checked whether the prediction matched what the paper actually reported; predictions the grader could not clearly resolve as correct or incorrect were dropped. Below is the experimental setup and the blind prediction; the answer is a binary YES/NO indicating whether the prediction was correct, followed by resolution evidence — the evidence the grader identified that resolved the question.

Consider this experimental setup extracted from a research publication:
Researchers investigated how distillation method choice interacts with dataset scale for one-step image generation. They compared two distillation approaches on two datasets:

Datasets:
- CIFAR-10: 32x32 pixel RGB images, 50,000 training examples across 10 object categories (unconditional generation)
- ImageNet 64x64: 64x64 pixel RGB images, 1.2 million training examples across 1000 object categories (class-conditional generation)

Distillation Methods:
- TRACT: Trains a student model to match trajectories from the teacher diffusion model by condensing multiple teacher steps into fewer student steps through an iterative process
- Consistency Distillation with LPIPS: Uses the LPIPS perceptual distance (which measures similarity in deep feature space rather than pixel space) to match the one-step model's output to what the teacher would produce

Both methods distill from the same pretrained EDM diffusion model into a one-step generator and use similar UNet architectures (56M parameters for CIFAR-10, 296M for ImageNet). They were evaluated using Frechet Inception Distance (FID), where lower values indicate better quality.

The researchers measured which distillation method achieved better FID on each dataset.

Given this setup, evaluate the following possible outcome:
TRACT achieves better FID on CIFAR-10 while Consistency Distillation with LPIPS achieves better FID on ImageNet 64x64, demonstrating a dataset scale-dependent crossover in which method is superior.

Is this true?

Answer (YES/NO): YES